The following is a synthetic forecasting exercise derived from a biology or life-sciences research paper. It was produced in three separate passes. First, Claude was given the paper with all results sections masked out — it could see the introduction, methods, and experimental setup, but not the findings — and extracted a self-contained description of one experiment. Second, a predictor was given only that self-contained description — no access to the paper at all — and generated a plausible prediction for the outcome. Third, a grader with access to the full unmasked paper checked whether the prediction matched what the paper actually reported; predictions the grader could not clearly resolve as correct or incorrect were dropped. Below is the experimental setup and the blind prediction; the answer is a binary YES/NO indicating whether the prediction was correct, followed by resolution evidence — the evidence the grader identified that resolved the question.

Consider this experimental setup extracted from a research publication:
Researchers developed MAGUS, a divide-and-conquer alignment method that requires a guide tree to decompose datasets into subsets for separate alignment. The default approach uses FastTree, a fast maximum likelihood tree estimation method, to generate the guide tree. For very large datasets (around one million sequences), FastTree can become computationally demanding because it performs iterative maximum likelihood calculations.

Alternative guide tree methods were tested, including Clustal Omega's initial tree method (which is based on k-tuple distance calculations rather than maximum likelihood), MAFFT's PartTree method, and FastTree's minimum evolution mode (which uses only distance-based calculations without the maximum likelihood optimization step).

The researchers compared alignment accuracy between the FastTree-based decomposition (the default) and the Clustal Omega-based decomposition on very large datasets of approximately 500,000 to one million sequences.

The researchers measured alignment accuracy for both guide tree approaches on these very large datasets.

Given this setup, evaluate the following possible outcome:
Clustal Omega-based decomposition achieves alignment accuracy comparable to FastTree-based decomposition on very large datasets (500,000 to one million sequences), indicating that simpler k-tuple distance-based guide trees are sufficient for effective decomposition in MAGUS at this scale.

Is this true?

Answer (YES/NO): YES